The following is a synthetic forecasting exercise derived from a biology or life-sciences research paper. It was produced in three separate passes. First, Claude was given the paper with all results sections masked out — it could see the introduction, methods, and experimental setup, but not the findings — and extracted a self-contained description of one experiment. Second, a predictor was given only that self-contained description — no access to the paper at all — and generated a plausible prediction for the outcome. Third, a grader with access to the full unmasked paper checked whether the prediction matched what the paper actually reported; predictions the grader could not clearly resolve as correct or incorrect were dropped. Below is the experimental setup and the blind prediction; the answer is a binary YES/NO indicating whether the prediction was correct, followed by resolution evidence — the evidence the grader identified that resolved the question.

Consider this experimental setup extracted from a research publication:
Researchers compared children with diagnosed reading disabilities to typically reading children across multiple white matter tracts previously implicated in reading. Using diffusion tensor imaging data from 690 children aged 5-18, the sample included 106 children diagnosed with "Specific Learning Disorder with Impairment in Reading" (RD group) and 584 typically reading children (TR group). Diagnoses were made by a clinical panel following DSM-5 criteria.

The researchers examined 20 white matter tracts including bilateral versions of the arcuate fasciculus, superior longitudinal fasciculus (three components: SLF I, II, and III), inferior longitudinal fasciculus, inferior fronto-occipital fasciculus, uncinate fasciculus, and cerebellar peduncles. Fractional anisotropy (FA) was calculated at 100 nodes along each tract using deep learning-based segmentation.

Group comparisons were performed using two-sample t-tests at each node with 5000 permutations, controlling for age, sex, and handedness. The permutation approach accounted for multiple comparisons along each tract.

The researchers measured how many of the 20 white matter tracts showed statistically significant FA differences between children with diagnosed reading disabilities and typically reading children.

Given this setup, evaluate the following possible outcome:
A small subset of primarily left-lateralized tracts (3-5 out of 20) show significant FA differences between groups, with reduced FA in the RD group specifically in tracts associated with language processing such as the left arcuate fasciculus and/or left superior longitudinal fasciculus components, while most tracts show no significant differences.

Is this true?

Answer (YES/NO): NO